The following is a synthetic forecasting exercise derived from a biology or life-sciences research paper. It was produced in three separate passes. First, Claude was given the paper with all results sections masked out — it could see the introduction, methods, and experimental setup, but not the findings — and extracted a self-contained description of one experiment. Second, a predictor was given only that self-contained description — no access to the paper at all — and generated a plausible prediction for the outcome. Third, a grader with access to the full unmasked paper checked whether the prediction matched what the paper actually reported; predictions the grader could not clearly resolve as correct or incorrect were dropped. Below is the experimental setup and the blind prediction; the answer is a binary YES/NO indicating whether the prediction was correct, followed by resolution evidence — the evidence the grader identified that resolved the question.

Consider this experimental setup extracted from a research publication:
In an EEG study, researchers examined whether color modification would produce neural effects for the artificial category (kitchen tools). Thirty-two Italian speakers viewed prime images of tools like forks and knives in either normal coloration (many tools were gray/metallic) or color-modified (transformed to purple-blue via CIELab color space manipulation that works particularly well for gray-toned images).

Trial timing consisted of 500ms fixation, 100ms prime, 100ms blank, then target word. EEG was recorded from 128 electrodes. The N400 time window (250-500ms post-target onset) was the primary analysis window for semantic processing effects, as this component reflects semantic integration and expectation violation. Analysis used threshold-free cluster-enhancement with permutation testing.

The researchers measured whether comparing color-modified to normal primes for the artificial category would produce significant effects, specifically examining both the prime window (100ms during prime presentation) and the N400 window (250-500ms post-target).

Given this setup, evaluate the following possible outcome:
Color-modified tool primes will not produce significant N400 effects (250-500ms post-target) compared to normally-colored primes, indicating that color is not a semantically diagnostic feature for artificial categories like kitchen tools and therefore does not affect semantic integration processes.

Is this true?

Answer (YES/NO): YES